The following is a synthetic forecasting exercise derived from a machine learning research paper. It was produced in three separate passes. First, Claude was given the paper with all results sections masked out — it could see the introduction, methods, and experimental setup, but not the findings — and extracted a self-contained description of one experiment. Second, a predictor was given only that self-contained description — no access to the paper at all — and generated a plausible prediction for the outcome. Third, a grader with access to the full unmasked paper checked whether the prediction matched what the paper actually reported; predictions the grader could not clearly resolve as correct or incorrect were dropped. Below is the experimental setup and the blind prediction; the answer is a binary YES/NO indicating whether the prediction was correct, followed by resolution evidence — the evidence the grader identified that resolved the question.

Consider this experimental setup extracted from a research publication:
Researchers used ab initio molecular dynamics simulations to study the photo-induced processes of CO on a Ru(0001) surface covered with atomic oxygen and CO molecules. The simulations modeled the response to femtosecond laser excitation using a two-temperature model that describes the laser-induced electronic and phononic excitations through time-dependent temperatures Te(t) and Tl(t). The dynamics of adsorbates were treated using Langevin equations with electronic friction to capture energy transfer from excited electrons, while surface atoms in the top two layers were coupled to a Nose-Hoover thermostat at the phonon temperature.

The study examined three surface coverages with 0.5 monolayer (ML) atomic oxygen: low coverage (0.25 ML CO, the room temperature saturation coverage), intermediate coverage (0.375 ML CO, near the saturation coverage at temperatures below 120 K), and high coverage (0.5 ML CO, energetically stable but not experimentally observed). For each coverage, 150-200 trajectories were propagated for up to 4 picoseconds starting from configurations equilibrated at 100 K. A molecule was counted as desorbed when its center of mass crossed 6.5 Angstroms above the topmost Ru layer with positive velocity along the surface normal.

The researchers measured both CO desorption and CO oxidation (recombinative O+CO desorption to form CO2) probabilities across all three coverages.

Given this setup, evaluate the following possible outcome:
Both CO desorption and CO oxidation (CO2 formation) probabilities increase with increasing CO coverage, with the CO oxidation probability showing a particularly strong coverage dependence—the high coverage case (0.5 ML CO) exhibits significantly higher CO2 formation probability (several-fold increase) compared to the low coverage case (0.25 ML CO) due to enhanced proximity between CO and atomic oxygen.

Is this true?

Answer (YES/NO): NO